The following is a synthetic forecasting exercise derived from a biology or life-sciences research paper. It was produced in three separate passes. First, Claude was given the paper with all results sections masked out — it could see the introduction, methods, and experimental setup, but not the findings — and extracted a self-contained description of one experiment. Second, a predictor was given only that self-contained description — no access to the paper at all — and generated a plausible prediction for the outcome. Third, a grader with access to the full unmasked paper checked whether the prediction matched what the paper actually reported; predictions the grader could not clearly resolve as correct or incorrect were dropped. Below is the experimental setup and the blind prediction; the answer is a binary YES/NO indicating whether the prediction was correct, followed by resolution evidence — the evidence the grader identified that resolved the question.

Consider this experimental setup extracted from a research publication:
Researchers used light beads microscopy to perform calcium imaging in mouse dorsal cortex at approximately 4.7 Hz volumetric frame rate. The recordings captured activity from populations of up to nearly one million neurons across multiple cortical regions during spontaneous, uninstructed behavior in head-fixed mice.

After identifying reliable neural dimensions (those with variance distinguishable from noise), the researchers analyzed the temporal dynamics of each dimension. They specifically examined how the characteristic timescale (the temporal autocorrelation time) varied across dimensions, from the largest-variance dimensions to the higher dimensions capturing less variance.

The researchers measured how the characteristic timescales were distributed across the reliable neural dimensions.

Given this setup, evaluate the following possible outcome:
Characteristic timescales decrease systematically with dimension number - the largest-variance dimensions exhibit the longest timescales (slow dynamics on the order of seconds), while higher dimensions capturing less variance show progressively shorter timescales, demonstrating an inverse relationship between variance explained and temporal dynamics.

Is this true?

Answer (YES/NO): YES